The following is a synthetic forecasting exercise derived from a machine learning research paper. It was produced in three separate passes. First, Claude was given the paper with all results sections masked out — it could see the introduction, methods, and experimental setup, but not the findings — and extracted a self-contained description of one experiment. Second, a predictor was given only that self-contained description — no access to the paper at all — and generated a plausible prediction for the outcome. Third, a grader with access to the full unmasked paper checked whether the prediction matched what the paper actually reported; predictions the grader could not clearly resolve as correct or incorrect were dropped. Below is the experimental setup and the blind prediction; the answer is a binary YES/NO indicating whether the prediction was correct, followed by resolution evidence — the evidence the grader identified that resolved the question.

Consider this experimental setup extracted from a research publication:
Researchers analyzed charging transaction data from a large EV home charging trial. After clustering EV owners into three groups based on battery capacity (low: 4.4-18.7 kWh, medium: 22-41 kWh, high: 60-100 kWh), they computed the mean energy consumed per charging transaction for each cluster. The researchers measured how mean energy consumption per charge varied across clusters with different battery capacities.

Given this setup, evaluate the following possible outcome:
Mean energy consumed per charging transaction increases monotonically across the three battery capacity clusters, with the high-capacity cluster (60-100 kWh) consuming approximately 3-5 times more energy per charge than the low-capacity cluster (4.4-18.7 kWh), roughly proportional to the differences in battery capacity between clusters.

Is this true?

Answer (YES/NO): NO